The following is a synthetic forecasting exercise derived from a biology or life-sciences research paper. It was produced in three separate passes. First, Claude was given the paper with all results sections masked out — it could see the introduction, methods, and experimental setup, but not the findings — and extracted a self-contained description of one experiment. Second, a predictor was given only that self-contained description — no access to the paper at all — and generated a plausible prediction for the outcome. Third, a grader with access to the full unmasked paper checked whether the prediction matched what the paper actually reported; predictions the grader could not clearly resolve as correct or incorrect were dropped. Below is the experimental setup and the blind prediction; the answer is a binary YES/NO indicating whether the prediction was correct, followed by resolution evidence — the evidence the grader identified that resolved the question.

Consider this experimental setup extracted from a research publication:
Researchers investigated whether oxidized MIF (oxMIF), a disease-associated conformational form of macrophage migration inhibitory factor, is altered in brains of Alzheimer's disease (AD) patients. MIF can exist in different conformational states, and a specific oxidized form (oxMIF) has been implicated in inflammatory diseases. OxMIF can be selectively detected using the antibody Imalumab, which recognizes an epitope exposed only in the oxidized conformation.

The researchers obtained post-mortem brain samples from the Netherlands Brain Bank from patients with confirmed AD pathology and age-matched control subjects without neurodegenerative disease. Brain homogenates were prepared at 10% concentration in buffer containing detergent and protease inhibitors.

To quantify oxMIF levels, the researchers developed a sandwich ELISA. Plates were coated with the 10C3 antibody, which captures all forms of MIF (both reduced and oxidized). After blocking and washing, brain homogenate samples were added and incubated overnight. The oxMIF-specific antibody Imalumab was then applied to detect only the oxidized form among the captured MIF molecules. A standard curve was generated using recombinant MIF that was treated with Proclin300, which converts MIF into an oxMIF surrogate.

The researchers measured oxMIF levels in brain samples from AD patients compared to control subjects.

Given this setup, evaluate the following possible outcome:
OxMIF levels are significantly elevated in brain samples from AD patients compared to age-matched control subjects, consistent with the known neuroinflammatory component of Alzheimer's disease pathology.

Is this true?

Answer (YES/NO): YES